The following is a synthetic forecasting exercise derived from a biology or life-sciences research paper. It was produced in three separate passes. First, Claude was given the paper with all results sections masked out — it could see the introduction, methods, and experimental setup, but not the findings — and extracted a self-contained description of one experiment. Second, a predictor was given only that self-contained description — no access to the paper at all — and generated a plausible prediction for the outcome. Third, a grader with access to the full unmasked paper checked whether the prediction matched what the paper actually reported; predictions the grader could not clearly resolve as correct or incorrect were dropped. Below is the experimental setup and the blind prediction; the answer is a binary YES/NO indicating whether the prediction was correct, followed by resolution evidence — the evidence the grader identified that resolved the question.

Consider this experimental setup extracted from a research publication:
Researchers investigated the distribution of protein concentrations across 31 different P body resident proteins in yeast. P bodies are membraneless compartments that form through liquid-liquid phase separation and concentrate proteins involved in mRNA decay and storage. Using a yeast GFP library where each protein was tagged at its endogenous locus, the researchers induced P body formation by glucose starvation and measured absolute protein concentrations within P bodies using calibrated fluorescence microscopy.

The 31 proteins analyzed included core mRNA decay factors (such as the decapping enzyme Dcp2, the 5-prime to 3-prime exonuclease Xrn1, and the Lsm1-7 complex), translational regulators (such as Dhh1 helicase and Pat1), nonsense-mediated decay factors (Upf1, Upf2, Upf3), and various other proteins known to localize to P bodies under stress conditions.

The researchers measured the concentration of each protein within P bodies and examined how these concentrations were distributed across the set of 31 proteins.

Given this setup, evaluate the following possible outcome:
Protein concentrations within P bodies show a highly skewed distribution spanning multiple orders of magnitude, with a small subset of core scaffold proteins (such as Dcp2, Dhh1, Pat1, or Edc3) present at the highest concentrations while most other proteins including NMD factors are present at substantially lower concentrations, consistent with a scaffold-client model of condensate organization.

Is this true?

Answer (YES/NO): NO